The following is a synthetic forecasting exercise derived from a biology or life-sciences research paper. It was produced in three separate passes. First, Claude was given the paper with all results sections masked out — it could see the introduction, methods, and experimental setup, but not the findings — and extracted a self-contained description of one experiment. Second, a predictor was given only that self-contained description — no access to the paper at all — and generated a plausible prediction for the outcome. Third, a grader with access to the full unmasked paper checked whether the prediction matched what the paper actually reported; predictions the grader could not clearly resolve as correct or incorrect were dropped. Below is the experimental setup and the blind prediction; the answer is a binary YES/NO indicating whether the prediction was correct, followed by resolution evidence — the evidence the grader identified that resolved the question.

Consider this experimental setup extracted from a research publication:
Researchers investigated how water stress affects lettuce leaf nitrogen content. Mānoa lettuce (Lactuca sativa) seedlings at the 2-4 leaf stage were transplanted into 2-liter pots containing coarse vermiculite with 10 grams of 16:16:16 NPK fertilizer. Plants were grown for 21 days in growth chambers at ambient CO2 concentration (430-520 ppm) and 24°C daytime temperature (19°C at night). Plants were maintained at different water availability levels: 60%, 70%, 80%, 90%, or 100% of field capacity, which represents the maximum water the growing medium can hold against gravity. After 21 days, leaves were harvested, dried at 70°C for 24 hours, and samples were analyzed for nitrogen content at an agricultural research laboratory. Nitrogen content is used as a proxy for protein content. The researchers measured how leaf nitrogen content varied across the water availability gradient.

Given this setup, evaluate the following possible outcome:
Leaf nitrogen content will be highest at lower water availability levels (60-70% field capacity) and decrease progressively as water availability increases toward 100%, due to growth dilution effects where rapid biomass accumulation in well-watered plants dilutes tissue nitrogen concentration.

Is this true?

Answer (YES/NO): NO